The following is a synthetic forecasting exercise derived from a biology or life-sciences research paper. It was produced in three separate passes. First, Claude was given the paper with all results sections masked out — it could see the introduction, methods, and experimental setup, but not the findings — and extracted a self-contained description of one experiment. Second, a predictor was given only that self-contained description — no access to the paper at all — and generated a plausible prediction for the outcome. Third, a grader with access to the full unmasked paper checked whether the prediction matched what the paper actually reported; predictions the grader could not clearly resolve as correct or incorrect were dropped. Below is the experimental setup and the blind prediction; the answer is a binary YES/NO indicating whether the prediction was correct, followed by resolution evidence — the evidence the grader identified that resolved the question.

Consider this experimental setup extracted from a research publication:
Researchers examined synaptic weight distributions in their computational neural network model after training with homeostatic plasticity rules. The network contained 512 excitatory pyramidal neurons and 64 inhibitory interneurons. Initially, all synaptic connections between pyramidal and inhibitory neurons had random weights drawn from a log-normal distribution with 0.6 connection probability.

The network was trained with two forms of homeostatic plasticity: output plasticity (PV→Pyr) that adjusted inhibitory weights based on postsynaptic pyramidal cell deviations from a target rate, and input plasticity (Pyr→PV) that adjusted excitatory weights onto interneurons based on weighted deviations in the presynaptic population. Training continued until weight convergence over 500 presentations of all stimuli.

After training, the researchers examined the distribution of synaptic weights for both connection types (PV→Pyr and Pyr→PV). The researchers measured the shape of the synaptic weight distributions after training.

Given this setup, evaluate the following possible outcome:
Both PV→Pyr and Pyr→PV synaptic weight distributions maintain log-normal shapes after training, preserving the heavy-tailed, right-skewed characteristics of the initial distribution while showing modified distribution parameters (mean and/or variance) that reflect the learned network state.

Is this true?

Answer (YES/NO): NO